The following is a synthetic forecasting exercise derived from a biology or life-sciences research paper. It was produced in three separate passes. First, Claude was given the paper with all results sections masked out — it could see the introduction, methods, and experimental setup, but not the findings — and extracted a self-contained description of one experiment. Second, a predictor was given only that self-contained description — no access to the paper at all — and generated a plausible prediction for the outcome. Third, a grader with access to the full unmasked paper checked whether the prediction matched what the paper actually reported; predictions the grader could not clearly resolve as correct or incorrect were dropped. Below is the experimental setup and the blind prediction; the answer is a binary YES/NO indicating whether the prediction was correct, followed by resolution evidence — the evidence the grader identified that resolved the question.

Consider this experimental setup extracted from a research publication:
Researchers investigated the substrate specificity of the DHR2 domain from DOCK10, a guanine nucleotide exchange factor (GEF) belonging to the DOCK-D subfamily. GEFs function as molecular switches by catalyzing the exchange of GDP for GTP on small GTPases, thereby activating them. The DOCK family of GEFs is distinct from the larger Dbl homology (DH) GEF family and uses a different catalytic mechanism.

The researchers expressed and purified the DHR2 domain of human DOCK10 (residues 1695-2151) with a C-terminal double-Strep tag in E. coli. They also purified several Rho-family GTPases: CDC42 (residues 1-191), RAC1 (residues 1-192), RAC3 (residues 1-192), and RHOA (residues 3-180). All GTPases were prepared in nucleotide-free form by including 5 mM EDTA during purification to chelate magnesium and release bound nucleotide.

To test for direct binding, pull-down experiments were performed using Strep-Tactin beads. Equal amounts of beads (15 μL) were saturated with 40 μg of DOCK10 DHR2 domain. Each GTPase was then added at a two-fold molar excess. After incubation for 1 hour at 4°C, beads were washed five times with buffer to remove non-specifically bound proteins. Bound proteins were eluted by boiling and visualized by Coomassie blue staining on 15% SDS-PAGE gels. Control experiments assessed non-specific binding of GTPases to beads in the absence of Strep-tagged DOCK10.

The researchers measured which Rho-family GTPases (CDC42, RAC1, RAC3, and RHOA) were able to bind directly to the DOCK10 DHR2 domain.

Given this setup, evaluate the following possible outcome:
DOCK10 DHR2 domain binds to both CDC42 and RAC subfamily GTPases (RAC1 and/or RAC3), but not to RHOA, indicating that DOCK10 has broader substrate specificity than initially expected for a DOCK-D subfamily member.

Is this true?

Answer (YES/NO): YES